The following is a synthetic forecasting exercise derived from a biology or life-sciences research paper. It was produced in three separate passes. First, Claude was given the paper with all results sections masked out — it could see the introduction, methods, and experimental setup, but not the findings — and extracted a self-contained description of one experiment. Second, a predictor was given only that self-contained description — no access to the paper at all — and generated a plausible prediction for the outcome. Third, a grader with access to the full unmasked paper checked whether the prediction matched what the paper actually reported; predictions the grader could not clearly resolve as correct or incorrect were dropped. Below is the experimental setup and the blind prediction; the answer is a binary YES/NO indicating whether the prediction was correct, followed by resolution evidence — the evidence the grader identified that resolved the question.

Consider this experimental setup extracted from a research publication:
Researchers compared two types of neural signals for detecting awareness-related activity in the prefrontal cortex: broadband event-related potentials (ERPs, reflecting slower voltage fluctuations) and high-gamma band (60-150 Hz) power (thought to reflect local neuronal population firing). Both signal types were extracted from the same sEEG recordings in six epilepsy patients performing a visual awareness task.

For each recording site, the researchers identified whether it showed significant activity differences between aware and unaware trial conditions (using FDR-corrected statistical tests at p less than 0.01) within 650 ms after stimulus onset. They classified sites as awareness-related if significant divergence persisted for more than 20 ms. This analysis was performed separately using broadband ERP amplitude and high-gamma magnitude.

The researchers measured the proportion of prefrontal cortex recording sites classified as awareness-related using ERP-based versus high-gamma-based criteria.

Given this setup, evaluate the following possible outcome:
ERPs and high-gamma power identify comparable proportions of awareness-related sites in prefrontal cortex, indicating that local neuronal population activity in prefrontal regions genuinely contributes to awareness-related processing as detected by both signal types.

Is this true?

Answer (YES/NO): NO